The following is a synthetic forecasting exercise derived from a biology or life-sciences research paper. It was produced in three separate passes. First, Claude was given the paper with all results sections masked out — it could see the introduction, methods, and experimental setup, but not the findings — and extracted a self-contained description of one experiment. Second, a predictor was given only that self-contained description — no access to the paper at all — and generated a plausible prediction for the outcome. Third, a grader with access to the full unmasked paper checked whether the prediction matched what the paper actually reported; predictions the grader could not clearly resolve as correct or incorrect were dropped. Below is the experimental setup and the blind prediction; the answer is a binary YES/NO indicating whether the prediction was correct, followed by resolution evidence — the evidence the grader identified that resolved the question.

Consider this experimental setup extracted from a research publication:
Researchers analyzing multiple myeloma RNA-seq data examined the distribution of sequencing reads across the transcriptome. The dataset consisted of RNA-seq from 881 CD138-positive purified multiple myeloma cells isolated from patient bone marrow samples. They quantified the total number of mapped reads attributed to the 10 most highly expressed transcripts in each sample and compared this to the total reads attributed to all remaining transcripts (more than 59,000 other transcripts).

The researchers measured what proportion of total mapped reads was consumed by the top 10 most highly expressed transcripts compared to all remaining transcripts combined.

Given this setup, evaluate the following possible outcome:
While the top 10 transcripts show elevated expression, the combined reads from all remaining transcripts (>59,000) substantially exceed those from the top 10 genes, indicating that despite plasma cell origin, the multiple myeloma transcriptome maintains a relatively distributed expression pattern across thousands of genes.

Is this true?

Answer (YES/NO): NO